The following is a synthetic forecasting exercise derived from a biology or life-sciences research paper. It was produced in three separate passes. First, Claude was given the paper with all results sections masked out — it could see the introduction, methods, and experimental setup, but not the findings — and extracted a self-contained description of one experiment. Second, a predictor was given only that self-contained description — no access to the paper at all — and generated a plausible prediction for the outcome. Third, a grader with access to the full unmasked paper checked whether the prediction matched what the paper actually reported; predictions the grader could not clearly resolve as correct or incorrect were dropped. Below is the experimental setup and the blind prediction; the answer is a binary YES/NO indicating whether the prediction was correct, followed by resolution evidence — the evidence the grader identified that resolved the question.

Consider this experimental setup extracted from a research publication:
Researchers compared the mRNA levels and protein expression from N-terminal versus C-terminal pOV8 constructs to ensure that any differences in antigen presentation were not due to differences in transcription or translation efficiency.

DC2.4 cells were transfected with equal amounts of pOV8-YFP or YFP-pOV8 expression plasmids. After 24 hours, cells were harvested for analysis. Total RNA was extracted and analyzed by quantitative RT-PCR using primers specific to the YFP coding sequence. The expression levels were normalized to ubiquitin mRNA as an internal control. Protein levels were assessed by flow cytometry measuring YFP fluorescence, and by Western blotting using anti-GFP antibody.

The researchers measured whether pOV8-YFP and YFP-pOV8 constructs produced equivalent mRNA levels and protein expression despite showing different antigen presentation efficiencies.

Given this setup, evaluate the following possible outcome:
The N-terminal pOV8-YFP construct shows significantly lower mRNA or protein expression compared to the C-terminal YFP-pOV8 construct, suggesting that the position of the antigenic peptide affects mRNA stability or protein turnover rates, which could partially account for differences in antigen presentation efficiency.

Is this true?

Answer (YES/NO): NO